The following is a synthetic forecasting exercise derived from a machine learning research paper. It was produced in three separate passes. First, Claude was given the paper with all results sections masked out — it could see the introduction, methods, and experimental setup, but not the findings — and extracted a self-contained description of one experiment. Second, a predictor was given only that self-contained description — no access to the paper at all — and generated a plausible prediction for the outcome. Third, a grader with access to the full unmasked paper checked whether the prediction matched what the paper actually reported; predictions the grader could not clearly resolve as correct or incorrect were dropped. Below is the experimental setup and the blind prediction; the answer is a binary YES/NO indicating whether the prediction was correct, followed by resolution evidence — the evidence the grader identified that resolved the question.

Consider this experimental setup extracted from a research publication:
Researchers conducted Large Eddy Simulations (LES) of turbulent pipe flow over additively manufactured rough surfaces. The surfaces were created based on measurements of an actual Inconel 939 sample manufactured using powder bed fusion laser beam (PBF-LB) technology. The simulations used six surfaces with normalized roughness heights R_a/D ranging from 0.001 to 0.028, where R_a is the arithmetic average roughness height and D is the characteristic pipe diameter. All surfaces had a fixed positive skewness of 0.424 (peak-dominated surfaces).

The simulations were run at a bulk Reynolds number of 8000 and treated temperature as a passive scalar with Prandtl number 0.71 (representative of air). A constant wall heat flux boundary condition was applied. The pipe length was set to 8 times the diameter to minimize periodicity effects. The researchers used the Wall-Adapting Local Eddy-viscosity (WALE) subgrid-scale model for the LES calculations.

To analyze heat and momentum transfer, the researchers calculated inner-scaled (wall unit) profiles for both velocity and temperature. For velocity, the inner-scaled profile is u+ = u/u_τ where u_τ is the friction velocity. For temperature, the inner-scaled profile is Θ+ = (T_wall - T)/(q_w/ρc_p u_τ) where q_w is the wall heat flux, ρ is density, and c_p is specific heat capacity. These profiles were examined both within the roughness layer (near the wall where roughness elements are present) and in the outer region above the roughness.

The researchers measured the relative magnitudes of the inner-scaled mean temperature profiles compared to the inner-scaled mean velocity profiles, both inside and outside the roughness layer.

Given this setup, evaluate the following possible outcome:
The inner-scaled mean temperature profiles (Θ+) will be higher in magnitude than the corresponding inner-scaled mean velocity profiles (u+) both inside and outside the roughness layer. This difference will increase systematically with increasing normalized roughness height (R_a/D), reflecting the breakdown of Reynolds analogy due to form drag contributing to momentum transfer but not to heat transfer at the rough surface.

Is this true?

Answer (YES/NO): NO